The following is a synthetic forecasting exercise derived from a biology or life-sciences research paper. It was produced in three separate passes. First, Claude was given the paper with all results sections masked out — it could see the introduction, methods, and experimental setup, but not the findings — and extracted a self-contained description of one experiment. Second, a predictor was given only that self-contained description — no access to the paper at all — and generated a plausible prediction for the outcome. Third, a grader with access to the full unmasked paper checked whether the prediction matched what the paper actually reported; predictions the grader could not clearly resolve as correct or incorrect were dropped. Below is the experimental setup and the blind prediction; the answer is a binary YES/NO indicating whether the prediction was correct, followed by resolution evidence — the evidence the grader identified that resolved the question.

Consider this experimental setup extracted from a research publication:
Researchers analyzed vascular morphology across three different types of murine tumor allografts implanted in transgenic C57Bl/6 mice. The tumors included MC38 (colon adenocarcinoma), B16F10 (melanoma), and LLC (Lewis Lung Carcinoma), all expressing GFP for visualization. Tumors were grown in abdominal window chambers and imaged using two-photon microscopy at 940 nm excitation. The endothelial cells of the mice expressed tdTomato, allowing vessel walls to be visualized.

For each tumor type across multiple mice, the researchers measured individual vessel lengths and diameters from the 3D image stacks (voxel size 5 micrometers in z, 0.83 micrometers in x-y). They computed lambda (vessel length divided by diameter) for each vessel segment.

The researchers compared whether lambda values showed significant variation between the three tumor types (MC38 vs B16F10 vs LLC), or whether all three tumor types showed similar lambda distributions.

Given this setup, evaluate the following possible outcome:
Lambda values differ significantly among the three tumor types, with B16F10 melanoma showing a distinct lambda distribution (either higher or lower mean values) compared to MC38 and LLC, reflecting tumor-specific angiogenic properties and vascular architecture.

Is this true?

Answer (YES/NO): NO